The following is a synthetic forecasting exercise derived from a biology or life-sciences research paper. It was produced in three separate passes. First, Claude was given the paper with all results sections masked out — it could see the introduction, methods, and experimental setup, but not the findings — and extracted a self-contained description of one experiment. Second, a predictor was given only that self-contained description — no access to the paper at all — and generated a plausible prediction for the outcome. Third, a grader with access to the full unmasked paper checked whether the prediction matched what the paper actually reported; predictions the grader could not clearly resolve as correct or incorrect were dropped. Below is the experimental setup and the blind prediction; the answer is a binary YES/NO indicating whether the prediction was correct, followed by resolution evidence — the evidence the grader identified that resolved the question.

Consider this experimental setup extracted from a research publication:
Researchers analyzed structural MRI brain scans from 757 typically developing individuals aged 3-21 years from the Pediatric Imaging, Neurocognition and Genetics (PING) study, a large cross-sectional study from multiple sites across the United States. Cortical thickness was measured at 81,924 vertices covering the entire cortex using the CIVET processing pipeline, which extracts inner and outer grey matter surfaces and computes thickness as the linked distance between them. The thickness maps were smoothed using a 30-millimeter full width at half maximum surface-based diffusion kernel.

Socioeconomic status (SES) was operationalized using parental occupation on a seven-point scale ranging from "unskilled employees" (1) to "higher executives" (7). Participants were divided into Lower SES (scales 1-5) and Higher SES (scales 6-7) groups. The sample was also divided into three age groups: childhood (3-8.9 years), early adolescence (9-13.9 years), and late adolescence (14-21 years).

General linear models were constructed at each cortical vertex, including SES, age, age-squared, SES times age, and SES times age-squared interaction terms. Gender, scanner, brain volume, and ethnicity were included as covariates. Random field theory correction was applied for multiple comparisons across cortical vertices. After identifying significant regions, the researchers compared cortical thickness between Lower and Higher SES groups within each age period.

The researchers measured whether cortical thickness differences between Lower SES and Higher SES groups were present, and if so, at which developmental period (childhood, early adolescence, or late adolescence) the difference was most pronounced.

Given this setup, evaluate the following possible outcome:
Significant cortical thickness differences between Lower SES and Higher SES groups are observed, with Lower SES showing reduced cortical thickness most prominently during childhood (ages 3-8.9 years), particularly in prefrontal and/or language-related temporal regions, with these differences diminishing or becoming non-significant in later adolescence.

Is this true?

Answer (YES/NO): NO